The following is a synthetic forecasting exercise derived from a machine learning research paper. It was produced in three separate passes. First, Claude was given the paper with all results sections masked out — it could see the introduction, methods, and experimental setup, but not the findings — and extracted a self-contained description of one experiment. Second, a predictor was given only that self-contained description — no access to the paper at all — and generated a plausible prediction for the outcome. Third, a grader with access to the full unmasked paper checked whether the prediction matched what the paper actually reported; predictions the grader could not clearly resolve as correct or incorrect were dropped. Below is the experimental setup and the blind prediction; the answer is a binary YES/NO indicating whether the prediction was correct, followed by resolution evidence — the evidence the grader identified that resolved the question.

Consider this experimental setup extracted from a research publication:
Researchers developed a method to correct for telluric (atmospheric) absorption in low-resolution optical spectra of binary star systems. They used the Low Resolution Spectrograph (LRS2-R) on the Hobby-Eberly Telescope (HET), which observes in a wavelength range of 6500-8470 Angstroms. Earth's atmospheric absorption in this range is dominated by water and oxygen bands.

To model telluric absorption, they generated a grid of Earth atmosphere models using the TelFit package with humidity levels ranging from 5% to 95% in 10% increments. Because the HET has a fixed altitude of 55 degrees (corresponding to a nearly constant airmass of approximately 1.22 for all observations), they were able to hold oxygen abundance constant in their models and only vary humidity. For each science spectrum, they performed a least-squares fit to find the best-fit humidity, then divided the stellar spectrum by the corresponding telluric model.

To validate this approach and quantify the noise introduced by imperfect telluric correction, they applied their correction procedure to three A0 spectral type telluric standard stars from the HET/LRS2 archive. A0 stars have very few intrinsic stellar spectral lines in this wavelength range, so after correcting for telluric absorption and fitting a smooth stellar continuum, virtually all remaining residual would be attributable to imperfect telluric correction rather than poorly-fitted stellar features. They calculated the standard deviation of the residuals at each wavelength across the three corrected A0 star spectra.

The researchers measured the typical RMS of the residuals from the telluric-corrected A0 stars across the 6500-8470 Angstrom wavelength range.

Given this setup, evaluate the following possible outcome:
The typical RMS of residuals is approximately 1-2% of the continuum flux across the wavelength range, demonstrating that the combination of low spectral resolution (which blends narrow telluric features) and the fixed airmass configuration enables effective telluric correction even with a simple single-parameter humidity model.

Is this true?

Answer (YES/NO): NO